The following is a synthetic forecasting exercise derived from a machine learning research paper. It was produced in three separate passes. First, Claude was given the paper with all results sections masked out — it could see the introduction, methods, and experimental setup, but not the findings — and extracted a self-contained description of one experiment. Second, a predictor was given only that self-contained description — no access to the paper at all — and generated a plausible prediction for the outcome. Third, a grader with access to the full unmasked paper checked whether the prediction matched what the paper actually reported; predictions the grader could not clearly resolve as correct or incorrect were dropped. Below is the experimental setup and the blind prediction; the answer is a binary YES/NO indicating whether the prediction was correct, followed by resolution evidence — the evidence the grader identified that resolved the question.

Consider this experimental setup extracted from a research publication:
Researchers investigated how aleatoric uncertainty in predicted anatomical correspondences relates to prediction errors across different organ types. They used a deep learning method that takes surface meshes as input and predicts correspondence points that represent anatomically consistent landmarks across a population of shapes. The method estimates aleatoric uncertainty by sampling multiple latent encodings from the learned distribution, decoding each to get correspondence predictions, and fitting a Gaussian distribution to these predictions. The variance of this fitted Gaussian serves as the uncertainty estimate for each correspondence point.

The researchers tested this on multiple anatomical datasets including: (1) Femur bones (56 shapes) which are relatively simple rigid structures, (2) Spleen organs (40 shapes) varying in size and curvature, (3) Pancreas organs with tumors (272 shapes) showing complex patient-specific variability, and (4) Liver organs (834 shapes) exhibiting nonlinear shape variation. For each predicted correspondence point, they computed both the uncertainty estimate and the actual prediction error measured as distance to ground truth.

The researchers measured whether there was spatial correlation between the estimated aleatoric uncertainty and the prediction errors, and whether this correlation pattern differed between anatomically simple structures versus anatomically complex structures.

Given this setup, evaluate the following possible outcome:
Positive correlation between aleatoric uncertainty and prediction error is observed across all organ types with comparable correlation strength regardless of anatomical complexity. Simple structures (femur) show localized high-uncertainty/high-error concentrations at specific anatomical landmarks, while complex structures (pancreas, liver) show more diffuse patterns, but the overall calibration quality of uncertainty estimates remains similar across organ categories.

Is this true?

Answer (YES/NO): NO